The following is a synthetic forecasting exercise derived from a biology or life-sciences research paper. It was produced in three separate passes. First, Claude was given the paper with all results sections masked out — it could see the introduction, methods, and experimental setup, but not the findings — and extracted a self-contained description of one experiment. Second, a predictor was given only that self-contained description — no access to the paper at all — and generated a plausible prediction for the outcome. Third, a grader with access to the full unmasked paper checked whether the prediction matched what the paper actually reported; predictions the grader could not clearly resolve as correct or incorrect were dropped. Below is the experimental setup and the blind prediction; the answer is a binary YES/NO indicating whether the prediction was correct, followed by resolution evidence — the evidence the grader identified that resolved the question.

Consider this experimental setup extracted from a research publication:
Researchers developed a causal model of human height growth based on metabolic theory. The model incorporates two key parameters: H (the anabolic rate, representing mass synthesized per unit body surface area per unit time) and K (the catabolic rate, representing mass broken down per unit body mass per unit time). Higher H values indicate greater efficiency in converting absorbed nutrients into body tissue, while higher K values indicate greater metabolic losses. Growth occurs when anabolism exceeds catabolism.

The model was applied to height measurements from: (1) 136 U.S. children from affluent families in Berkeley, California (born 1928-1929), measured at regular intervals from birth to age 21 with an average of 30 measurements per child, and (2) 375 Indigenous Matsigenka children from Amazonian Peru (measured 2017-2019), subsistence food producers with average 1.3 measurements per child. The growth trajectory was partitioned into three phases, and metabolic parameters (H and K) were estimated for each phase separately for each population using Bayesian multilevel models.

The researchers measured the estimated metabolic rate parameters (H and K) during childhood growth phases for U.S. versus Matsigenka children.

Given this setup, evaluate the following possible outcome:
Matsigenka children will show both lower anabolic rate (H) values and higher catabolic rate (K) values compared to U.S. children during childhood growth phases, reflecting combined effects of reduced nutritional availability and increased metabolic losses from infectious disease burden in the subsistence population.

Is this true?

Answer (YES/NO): NO